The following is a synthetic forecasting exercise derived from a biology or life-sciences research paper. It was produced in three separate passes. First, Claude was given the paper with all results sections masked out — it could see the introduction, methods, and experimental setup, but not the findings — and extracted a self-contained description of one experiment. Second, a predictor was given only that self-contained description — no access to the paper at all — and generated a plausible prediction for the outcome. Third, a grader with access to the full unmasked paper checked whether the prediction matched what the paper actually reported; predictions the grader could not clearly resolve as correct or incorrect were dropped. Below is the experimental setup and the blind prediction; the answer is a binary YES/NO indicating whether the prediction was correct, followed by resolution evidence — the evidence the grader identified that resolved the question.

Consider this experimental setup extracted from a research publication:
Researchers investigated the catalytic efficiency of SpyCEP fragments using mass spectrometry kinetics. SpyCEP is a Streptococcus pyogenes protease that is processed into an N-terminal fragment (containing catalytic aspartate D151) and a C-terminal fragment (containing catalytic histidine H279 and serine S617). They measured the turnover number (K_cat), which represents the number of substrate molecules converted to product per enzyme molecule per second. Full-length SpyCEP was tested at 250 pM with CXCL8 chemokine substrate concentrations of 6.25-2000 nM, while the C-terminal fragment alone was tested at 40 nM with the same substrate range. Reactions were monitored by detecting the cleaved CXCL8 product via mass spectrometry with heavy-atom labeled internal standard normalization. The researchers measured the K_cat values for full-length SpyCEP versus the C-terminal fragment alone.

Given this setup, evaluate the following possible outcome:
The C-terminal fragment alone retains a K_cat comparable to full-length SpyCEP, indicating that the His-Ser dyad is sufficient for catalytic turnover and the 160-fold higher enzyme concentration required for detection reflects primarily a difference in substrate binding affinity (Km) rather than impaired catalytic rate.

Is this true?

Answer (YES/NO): NO